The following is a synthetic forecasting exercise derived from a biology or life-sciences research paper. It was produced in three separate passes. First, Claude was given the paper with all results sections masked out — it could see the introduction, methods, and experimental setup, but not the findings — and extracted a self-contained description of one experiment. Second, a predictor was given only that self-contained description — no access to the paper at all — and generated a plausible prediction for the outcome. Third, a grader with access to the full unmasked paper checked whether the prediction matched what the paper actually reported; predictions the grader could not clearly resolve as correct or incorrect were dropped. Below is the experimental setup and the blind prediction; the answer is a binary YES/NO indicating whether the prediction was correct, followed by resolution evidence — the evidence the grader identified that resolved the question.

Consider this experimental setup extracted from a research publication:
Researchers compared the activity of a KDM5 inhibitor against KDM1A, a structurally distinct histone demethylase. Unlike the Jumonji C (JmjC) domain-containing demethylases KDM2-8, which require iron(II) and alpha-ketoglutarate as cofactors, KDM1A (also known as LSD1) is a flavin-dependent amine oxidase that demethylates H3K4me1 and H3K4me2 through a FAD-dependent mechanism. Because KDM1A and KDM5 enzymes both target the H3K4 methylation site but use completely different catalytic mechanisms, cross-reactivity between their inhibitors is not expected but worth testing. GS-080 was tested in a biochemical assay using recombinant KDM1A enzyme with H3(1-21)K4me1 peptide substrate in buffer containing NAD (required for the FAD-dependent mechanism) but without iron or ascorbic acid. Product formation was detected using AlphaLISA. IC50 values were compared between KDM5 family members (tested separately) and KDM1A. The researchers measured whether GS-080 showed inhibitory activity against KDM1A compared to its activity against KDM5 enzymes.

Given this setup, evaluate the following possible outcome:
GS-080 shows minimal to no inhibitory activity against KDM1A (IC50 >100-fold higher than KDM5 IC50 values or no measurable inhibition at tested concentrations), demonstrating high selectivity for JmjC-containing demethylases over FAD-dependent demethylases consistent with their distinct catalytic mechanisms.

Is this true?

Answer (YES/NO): YES